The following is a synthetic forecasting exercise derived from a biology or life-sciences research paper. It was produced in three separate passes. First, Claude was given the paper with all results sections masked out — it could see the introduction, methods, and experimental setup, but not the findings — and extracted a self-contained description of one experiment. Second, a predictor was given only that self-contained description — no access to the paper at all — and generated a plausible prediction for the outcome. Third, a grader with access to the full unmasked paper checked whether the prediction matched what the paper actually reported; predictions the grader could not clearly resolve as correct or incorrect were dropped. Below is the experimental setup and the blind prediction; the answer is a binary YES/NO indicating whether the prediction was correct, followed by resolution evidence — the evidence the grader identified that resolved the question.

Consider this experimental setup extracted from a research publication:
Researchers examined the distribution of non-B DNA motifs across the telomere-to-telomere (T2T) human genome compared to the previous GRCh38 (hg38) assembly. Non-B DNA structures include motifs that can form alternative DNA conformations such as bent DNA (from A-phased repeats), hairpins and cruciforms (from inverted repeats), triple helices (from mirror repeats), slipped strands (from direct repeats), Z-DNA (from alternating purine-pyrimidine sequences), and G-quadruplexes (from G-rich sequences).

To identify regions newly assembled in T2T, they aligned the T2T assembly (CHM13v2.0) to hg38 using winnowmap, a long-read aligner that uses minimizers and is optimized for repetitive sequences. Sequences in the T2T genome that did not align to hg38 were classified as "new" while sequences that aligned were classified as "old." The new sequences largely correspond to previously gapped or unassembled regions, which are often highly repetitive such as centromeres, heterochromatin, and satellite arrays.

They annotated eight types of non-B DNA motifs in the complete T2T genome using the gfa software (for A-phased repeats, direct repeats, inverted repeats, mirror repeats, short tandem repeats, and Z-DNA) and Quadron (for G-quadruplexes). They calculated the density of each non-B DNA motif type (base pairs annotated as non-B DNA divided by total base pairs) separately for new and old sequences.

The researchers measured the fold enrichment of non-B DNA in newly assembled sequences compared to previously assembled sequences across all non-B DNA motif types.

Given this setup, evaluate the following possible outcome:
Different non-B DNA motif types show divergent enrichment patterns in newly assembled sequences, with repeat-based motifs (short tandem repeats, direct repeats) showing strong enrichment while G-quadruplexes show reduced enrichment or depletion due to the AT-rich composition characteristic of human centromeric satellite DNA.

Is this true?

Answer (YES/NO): NO